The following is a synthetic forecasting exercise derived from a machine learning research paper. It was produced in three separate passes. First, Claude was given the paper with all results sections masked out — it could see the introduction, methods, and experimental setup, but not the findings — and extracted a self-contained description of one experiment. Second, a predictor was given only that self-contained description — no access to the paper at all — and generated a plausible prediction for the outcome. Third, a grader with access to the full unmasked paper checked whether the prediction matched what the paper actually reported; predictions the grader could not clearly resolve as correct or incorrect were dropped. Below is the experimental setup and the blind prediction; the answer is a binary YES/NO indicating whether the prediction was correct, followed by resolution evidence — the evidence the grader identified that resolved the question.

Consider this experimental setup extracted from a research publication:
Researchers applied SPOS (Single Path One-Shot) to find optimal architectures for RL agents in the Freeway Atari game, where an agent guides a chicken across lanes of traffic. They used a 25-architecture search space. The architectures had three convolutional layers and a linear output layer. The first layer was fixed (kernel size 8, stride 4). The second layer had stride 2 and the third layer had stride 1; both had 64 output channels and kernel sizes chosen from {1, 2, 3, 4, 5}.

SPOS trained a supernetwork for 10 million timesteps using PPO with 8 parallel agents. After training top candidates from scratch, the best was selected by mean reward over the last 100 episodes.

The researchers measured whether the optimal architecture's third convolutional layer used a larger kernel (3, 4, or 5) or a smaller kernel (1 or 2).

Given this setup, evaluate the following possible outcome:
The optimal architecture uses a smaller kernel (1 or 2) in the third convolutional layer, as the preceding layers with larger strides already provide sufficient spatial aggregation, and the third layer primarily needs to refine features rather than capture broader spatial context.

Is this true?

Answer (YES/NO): YES